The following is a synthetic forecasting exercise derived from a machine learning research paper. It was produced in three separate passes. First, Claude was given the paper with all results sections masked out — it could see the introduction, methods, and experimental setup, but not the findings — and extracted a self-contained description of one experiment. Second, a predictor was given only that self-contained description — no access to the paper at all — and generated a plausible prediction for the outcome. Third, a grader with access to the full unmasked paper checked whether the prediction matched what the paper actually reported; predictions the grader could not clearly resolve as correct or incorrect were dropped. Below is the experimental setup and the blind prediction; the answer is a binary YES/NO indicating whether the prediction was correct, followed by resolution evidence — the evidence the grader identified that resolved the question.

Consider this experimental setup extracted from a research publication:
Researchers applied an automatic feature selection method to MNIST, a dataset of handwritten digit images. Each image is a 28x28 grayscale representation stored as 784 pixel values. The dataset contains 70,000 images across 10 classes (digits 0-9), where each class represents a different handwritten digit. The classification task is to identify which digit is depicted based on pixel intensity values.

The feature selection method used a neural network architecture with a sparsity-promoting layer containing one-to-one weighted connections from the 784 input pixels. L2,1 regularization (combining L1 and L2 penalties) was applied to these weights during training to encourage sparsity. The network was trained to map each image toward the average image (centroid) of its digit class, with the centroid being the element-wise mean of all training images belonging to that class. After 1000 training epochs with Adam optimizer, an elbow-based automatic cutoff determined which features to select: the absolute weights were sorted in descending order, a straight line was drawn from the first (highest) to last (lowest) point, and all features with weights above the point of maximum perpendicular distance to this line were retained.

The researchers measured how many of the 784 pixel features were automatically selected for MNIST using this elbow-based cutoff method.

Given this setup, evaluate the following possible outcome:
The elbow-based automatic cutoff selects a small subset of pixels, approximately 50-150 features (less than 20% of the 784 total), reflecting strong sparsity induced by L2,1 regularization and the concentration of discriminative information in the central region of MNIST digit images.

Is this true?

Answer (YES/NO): YES